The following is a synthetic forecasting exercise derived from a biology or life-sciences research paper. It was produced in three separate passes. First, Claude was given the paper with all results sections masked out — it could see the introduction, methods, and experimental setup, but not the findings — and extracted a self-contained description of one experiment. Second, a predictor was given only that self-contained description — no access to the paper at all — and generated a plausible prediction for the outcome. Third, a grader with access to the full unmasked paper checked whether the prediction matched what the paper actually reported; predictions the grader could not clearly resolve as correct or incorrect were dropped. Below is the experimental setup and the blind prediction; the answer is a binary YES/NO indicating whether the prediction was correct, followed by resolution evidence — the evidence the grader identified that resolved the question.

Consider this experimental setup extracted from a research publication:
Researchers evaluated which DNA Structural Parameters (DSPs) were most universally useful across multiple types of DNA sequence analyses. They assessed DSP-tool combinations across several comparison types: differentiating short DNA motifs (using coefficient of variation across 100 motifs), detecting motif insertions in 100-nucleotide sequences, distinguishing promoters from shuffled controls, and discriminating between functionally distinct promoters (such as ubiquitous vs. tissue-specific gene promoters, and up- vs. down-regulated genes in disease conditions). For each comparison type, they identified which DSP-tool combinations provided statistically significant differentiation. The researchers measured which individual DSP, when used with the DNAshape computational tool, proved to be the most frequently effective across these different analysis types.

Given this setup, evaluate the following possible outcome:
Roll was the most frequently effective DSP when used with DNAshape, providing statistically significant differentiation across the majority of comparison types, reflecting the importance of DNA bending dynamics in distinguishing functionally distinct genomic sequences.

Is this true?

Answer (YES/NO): NO